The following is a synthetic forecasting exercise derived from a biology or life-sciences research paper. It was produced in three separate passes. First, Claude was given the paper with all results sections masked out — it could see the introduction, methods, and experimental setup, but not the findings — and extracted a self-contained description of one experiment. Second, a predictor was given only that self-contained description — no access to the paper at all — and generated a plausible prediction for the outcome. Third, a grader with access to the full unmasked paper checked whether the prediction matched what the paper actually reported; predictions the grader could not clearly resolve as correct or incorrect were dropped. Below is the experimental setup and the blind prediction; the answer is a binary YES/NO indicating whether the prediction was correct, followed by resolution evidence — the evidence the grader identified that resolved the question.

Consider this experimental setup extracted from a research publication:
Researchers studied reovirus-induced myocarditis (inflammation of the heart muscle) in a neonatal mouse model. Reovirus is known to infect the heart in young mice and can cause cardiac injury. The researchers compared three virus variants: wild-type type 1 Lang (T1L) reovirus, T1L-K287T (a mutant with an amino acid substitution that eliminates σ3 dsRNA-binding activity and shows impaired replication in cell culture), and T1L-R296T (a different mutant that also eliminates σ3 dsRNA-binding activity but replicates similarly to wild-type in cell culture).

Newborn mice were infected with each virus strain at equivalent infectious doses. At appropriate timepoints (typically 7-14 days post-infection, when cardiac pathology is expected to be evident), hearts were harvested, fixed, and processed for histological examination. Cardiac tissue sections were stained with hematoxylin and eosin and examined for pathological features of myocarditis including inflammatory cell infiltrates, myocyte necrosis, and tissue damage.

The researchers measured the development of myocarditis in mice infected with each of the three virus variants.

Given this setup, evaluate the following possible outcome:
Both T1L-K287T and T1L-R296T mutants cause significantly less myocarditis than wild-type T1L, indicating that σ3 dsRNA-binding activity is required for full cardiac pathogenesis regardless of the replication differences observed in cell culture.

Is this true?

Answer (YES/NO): NO